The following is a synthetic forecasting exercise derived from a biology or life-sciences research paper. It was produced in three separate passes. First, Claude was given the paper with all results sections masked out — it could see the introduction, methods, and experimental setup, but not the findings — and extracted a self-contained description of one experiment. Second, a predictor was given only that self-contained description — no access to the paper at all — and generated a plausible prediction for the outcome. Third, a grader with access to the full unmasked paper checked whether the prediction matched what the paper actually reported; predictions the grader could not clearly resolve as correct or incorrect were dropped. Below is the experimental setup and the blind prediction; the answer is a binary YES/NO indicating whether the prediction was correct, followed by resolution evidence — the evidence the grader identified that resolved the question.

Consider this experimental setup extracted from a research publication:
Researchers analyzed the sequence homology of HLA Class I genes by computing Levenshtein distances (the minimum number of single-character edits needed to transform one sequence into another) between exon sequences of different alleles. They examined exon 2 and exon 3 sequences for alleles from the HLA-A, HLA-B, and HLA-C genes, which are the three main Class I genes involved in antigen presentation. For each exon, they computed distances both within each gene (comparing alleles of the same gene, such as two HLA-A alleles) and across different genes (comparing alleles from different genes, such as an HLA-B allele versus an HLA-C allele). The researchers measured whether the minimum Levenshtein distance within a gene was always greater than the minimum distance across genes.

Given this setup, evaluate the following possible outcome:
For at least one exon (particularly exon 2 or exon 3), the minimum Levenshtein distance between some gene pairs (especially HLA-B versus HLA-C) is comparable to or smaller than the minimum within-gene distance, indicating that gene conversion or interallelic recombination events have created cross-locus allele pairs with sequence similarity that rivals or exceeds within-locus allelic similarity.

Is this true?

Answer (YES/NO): YES